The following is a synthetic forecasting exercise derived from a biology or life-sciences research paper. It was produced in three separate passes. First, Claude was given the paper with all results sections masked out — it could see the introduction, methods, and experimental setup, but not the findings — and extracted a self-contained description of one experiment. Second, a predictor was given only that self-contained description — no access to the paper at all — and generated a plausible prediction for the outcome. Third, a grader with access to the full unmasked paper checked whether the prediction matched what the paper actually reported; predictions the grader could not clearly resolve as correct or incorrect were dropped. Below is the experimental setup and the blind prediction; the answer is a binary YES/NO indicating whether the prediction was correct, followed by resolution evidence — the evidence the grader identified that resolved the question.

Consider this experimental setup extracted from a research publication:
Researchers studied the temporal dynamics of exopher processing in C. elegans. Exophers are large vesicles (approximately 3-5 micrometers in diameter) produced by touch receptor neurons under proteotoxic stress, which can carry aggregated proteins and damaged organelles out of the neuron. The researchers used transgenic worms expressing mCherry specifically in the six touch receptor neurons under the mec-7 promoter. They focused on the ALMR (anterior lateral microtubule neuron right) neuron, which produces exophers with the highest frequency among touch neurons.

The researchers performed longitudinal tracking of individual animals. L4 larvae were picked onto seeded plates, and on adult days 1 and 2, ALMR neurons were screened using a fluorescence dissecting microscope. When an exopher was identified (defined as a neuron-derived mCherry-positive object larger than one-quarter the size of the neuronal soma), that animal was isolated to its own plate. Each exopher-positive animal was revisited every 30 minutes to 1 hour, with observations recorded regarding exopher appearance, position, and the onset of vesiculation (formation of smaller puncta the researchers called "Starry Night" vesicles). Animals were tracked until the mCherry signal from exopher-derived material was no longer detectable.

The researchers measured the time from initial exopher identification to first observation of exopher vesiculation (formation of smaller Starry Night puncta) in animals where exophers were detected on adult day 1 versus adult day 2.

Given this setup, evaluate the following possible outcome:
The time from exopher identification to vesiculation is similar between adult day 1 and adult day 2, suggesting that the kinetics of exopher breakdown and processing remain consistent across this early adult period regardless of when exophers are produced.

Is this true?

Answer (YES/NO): YES